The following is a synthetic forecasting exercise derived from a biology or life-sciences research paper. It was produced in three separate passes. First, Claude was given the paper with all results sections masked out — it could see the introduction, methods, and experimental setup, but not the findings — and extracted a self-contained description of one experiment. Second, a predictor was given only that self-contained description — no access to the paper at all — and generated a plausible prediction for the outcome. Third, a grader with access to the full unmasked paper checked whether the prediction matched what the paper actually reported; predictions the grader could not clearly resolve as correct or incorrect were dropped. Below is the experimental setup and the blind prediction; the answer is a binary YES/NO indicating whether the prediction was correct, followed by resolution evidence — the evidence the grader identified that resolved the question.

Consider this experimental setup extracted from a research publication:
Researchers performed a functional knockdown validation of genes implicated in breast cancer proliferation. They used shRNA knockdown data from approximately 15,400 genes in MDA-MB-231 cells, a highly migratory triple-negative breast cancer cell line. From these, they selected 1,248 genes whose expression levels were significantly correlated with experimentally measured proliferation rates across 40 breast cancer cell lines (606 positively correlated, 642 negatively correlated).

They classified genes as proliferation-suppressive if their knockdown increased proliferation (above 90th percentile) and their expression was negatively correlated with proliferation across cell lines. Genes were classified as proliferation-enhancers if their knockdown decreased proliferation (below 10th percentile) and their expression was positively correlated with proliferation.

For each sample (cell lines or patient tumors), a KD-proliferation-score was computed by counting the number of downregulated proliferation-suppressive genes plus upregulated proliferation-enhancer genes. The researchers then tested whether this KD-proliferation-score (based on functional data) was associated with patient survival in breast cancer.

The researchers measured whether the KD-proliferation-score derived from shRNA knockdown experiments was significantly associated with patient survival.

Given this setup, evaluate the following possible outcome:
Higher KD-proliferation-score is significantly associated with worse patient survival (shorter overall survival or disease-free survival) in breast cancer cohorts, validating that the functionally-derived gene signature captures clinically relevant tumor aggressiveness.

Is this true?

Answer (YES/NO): YES